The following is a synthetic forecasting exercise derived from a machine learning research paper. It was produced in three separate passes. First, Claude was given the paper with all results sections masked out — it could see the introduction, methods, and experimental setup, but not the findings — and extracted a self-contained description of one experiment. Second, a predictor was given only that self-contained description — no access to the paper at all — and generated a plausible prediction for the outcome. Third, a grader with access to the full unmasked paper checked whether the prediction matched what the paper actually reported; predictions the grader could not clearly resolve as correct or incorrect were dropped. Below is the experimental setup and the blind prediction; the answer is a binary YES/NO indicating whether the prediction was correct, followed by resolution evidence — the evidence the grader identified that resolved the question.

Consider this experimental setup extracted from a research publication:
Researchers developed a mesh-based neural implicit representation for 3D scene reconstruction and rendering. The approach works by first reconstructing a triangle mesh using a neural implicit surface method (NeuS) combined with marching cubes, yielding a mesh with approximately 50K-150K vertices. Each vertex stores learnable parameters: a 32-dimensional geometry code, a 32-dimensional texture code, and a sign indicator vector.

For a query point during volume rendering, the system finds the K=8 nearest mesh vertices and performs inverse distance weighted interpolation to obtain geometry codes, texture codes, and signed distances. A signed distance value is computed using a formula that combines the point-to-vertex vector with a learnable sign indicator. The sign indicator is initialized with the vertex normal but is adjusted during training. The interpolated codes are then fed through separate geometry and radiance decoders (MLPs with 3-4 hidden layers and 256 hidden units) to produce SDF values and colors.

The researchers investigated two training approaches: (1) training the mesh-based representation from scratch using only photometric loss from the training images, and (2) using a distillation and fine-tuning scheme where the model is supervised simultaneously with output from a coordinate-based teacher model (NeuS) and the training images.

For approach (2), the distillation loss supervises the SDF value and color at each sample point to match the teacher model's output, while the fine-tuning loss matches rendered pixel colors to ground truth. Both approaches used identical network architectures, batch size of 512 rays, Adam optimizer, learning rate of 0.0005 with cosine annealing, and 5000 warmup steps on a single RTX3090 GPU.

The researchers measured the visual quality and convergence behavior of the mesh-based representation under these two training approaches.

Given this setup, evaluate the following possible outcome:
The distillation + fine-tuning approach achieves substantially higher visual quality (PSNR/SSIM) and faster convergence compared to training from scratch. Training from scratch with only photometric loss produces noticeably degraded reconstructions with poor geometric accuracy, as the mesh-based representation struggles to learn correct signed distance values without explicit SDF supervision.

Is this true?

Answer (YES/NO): NO